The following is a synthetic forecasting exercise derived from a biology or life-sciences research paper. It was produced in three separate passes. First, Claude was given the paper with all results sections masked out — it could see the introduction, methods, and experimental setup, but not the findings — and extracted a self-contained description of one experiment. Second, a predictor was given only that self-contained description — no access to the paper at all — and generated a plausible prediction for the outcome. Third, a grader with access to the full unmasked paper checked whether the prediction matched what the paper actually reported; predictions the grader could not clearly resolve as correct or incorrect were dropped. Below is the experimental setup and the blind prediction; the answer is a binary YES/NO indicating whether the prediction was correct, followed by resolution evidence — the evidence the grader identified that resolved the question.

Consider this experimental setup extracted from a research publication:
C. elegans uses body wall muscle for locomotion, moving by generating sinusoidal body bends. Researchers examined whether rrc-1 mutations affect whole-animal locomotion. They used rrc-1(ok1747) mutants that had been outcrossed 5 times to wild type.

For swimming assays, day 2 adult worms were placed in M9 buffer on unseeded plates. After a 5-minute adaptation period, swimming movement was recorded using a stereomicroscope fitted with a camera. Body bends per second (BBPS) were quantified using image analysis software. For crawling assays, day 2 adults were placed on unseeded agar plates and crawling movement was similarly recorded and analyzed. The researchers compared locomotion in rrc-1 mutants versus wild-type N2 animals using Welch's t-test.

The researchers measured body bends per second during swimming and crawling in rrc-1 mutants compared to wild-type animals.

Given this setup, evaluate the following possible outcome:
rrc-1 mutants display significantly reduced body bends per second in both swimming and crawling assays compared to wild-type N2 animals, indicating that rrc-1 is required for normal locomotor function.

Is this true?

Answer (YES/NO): YES